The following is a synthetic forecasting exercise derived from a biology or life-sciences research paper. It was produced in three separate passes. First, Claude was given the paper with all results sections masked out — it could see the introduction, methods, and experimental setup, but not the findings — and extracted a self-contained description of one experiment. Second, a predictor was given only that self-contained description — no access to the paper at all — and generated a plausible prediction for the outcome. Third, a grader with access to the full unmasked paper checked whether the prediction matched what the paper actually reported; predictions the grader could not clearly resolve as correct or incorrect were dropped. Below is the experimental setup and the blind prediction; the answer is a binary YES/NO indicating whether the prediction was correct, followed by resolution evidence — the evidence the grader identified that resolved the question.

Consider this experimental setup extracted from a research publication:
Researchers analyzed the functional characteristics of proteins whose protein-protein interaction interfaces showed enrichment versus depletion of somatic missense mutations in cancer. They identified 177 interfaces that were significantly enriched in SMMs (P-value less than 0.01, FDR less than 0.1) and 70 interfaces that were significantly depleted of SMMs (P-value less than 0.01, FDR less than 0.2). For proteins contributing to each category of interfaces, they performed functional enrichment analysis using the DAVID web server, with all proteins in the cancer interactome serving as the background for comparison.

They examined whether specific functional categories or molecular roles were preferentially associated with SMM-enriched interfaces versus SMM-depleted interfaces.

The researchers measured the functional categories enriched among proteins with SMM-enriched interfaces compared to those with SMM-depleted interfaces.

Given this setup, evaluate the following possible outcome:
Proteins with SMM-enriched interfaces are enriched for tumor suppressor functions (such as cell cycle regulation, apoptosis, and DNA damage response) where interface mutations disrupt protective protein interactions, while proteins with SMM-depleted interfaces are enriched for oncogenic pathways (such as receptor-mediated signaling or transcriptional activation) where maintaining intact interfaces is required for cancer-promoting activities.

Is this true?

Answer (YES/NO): NO